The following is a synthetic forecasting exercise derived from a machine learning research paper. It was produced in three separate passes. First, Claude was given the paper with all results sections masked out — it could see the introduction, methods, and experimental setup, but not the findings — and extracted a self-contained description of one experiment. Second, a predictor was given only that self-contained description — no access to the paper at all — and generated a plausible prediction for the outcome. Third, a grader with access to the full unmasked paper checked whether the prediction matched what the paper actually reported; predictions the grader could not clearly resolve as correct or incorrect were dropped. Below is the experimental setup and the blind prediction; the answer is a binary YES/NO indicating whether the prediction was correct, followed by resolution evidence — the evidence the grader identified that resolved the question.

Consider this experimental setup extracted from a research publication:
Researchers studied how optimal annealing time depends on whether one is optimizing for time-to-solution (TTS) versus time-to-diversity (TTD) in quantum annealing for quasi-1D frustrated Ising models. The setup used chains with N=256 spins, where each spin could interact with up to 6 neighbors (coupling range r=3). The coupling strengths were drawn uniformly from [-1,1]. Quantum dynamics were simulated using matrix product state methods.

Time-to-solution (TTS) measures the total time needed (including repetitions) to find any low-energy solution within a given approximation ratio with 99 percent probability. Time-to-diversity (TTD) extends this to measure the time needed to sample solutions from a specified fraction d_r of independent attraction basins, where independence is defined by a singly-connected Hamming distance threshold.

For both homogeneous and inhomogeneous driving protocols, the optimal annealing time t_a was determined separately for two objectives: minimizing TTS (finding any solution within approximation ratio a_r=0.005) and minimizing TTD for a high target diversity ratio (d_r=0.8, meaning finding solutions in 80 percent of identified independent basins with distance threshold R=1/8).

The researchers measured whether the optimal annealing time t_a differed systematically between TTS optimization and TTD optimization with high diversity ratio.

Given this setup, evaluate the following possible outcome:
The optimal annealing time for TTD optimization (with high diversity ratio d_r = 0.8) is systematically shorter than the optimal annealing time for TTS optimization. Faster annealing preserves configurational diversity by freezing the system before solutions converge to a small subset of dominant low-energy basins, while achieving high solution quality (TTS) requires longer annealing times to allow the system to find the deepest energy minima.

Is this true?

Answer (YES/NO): YES